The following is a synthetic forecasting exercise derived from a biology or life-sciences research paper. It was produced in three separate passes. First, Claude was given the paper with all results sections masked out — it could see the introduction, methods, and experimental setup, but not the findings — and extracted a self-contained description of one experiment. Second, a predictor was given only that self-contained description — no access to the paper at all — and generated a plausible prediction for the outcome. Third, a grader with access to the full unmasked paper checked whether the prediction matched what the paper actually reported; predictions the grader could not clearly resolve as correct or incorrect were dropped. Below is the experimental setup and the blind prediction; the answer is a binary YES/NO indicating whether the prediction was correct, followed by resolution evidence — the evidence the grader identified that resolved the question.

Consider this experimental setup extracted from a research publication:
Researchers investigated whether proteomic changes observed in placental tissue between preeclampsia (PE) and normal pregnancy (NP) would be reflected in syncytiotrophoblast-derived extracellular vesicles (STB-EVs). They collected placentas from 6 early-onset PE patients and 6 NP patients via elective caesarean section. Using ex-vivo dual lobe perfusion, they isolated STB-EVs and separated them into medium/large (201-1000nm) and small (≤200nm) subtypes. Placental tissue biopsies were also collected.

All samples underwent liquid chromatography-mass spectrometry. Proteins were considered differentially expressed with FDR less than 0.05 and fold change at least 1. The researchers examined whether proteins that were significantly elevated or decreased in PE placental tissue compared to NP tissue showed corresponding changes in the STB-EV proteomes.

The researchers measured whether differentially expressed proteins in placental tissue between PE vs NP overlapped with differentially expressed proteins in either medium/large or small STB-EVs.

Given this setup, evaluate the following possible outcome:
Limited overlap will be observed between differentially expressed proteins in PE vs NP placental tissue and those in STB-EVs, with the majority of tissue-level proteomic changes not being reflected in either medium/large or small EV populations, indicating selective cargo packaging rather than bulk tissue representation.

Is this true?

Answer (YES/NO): YES